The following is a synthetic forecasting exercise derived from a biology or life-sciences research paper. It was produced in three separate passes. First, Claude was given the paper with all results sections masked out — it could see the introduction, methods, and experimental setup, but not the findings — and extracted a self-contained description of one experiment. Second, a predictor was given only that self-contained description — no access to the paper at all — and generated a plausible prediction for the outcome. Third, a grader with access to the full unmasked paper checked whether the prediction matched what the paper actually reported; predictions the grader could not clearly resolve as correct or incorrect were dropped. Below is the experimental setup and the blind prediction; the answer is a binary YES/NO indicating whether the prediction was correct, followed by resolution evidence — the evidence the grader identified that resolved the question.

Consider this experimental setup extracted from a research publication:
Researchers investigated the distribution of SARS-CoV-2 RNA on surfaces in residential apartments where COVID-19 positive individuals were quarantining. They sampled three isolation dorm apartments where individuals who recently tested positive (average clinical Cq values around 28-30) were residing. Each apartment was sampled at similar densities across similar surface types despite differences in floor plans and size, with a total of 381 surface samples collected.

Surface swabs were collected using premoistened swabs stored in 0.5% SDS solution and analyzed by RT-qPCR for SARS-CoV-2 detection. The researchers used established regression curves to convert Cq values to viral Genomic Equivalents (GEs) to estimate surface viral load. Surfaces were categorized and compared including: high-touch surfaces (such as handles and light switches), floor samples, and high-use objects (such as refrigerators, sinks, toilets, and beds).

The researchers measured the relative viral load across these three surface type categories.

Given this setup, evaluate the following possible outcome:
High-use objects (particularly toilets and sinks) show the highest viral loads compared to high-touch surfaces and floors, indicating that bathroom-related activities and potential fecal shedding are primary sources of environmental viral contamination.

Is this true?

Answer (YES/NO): NO